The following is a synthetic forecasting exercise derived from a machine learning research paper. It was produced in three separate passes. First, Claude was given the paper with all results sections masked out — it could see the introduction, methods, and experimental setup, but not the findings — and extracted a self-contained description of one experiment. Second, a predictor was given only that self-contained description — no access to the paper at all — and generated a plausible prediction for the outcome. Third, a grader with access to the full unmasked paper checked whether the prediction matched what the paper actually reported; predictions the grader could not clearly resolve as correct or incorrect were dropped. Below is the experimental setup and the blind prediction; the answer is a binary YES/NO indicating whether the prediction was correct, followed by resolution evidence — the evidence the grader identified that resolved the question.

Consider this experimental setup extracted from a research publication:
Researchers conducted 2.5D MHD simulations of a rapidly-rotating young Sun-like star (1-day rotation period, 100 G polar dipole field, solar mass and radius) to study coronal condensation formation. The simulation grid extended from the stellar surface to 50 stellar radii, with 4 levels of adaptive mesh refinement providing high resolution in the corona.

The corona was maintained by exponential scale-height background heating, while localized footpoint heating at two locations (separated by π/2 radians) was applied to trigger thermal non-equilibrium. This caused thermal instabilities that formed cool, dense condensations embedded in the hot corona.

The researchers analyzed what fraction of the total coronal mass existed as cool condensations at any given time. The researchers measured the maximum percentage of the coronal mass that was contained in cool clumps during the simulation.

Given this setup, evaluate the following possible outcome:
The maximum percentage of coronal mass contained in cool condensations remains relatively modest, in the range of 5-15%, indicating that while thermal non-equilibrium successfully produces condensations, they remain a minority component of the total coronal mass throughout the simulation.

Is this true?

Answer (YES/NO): NO